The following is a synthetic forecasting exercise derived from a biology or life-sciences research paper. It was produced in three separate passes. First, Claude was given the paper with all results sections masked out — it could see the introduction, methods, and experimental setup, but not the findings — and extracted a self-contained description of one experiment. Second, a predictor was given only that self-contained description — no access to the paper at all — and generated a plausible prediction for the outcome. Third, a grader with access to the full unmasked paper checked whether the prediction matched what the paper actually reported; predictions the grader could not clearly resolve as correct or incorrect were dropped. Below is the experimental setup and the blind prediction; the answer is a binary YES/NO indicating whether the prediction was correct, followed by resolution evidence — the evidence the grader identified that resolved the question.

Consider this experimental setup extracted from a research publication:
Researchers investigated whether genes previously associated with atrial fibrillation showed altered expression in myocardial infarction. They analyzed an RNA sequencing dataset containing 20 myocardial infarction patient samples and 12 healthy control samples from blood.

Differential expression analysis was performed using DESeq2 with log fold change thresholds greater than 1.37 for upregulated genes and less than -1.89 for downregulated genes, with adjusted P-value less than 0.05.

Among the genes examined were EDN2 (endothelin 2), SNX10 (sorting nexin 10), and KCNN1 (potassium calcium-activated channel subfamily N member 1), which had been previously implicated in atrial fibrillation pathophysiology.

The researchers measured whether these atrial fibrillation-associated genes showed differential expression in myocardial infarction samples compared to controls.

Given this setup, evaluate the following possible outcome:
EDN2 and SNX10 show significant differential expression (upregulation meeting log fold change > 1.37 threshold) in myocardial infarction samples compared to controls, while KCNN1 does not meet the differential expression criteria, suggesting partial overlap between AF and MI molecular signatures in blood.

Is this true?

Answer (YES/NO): NO